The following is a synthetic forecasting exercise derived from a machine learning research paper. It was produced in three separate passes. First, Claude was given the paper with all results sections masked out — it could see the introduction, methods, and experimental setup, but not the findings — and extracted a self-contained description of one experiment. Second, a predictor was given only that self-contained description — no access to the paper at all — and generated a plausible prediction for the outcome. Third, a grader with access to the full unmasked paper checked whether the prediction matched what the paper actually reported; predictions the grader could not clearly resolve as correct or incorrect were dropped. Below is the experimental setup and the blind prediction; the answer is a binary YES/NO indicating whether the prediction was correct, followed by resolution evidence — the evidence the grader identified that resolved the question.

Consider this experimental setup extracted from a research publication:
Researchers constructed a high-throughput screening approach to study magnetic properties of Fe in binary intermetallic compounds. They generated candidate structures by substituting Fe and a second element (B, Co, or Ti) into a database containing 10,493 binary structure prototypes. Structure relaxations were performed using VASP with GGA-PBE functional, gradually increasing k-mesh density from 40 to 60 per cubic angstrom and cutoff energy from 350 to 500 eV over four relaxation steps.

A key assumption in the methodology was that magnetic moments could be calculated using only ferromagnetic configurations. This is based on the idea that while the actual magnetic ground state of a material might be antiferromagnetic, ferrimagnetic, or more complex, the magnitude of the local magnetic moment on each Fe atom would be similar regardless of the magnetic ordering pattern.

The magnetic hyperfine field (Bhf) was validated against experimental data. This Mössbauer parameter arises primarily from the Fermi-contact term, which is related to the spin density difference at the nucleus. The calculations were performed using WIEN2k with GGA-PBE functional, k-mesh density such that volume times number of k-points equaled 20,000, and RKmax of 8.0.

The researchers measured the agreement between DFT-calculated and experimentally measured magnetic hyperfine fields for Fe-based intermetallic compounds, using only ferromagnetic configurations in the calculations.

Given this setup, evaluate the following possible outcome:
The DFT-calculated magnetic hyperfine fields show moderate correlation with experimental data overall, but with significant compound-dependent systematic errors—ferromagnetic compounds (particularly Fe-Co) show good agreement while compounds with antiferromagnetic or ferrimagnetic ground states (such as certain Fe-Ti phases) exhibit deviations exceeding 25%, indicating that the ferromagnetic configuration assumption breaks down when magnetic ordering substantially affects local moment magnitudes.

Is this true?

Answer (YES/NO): NO